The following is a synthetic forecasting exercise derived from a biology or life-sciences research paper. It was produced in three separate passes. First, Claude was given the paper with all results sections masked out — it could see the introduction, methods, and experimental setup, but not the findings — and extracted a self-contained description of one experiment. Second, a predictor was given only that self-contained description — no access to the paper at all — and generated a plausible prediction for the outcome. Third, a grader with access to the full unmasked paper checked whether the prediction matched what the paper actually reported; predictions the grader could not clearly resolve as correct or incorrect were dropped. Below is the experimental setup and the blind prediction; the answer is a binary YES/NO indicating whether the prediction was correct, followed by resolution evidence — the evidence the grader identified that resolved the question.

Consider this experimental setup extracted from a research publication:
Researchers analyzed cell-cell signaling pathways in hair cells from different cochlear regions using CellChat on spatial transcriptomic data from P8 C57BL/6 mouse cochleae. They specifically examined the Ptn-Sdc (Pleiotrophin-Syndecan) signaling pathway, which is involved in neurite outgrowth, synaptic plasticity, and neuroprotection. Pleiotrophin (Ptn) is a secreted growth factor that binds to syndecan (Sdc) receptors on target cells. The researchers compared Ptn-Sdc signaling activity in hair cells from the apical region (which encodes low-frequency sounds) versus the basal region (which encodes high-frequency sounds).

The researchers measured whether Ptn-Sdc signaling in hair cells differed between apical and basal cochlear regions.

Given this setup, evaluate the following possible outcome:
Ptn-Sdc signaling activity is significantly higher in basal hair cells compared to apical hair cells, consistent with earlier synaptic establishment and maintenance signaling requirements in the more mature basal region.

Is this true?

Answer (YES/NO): NO